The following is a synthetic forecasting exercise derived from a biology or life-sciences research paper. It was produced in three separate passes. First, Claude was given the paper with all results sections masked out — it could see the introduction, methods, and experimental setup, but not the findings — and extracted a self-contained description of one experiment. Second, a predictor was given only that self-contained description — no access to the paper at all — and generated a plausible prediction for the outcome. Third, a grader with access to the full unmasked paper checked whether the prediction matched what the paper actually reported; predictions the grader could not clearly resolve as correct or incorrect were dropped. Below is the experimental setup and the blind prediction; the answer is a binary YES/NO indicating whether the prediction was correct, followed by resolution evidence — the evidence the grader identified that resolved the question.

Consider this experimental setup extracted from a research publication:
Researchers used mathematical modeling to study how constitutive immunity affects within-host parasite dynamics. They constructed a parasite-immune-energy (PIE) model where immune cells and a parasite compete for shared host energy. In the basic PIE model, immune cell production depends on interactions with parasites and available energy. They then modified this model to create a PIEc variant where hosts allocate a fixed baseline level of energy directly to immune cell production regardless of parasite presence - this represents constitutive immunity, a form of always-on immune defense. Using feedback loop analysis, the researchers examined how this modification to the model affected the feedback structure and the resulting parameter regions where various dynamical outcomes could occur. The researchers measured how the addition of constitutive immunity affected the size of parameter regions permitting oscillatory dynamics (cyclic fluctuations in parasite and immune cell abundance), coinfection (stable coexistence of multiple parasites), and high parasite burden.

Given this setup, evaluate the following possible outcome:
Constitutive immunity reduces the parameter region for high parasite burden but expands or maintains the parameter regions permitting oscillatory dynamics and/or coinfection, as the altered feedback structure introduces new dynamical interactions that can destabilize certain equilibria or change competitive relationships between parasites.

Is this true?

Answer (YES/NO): NO